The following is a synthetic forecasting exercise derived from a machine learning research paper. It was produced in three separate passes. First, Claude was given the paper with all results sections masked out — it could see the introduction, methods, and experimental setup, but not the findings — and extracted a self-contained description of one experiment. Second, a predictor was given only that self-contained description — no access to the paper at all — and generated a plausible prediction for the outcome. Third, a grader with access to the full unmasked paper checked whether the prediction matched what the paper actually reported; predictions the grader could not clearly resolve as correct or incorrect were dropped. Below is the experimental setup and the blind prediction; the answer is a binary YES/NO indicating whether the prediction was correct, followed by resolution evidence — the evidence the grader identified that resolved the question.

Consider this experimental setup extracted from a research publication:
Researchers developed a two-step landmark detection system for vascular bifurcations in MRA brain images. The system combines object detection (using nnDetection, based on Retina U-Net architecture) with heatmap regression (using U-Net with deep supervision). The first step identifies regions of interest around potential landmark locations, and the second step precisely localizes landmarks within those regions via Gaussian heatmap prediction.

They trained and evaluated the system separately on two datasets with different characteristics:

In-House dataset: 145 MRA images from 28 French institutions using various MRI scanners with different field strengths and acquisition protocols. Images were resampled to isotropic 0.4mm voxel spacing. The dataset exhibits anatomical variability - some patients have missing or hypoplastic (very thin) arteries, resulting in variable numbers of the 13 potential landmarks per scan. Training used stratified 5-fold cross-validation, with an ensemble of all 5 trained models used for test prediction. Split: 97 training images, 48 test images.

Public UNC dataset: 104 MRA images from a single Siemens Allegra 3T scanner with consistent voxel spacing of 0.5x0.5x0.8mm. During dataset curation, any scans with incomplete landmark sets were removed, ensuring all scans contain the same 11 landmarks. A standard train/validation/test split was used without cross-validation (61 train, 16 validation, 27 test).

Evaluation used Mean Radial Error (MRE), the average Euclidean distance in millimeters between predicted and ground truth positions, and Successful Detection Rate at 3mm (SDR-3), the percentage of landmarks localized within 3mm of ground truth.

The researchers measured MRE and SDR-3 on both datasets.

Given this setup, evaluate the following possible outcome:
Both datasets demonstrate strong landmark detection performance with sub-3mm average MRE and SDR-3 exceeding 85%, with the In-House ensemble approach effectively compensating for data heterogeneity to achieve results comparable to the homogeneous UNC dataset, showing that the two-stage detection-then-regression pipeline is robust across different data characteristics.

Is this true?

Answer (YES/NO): NO